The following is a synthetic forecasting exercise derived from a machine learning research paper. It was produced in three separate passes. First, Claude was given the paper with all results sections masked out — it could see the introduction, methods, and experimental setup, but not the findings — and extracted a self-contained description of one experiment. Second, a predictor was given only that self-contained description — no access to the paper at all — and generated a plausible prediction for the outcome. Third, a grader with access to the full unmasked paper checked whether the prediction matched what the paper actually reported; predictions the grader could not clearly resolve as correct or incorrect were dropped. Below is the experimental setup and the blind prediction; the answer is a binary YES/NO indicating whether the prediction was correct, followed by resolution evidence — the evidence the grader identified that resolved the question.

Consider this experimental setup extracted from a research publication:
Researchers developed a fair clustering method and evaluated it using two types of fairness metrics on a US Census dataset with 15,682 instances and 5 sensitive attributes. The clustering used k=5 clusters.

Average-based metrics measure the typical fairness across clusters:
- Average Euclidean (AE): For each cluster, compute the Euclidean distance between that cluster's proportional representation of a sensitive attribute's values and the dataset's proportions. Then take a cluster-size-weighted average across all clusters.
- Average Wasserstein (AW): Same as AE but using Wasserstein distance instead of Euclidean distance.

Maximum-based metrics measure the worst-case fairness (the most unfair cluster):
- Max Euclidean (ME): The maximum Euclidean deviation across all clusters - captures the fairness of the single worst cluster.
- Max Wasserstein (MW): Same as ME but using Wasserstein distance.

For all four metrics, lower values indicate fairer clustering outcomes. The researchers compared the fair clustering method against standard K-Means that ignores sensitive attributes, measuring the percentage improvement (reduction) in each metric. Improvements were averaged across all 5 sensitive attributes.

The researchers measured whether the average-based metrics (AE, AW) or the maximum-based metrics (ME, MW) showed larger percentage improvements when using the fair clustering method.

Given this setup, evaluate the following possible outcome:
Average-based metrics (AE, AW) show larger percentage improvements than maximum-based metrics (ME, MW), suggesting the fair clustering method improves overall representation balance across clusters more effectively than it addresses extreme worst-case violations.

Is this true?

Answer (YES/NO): YES